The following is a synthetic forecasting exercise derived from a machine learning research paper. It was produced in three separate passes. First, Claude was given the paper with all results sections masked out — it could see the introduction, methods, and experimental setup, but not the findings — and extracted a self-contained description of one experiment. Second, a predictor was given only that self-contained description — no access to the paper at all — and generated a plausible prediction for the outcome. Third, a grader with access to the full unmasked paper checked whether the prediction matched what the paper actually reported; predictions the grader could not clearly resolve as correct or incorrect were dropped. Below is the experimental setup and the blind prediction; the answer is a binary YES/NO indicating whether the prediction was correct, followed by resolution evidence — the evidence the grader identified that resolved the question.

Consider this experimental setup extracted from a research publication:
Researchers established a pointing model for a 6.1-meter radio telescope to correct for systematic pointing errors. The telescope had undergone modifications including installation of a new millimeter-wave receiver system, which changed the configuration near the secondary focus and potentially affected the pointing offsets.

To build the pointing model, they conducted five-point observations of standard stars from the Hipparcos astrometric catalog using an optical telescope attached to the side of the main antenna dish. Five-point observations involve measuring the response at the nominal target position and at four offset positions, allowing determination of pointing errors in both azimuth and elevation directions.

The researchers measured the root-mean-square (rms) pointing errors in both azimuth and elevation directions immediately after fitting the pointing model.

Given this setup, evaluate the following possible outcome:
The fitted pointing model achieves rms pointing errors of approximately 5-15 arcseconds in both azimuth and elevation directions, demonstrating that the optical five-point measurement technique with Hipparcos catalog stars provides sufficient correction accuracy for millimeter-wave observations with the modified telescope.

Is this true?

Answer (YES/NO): YES